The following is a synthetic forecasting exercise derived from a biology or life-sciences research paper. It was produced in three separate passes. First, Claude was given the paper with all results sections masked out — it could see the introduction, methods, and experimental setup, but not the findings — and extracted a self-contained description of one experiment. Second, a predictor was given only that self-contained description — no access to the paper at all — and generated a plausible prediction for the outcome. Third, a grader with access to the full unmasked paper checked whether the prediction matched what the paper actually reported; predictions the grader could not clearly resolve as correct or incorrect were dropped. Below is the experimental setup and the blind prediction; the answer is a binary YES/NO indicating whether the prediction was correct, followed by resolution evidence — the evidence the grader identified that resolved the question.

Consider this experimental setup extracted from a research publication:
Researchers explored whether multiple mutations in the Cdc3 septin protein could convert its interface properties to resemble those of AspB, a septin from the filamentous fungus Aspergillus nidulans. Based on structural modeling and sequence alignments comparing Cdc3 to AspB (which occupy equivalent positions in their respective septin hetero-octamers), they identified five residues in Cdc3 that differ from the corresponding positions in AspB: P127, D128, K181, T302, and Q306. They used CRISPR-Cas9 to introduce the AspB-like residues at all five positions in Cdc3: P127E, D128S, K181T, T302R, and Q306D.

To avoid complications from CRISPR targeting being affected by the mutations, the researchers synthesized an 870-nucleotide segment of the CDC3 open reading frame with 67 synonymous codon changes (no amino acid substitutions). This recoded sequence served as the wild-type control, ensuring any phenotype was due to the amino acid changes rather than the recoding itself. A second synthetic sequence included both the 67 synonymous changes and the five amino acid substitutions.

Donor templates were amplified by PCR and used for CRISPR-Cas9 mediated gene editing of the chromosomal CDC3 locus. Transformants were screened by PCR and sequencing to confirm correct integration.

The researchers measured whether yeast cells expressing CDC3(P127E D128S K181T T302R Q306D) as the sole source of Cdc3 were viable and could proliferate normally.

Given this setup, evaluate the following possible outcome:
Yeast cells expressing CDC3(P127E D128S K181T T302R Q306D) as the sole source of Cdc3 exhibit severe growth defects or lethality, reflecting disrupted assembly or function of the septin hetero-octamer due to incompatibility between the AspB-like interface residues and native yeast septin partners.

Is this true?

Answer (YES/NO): NO